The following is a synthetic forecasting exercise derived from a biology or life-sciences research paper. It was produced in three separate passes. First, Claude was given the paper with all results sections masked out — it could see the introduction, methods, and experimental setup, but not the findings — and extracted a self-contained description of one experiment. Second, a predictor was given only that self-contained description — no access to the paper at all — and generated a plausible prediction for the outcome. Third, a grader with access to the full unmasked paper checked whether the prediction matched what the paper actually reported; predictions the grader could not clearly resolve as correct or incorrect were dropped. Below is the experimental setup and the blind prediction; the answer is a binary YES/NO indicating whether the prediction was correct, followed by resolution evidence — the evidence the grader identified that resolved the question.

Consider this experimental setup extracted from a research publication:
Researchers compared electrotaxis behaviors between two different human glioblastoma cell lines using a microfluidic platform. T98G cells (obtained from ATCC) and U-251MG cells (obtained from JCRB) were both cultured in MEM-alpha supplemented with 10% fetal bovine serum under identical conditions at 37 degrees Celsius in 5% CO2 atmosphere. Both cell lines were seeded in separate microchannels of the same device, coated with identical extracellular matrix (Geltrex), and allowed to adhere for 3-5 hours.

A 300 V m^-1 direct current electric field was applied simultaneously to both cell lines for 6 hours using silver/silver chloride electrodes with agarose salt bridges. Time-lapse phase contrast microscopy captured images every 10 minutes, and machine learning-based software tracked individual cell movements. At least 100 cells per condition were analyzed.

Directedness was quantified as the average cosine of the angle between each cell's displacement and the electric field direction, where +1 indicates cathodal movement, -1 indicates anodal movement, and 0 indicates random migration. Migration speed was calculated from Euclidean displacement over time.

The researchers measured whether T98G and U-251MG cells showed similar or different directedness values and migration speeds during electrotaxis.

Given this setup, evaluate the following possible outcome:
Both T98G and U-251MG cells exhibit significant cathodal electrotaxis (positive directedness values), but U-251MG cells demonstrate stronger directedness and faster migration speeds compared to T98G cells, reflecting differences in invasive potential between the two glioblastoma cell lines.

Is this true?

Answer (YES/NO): NO